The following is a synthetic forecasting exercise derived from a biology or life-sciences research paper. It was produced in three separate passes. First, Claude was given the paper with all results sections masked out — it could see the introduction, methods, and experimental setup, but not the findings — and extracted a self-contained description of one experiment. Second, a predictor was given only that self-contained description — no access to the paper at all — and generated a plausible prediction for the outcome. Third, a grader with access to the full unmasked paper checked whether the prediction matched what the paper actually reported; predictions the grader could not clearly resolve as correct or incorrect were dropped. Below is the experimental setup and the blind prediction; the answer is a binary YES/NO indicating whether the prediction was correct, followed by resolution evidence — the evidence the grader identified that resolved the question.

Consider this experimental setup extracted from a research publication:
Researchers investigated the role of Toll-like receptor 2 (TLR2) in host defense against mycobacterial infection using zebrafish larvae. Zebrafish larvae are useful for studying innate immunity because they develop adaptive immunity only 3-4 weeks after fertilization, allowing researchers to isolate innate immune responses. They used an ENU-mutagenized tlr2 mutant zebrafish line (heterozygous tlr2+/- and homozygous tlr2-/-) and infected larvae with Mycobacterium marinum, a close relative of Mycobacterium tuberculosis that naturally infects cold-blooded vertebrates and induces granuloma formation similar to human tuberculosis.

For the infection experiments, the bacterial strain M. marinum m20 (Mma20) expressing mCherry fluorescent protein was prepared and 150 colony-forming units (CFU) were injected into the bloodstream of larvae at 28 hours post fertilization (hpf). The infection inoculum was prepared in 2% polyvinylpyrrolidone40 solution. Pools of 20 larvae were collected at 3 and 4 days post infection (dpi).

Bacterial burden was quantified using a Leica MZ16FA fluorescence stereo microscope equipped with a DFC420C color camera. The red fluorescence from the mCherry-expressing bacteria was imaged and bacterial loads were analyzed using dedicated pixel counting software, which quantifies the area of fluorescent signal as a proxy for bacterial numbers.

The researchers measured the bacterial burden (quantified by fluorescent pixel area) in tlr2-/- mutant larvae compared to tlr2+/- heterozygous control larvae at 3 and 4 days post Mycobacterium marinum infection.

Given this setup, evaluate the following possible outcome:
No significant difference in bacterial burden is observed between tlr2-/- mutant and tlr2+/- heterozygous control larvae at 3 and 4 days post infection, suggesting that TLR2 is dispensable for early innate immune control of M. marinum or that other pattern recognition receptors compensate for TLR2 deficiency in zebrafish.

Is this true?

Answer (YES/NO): NO